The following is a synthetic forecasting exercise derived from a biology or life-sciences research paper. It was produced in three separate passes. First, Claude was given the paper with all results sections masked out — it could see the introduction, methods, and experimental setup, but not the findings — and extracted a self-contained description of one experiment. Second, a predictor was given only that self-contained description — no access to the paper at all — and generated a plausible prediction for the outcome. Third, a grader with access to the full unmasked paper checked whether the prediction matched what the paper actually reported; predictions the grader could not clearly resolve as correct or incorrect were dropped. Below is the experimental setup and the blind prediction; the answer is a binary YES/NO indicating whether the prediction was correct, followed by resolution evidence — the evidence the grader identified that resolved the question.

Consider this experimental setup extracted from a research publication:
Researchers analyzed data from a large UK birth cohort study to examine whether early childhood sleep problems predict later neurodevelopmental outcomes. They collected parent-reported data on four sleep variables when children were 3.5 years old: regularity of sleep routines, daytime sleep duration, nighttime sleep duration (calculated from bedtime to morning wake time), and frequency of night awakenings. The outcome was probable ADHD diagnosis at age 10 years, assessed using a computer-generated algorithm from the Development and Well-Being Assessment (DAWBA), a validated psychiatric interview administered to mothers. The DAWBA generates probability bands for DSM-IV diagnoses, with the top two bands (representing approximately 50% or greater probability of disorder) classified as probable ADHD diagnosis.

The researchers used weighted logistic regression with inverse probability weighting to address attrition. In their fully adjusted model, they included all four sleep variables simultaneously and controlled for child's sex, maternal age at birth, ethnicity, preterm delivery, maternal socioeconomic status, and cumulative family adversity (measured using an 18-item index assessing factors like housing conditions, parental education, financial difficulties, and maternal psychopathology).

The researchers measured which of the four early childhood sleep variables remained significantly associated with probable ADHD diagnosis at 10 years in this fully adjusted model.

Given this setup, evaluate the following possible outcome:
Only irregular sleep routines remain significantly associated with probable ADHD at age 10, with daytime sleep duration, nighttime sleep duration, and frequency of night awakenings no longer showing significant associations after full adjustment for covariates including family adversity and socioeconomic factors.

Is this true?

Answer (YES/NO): NO